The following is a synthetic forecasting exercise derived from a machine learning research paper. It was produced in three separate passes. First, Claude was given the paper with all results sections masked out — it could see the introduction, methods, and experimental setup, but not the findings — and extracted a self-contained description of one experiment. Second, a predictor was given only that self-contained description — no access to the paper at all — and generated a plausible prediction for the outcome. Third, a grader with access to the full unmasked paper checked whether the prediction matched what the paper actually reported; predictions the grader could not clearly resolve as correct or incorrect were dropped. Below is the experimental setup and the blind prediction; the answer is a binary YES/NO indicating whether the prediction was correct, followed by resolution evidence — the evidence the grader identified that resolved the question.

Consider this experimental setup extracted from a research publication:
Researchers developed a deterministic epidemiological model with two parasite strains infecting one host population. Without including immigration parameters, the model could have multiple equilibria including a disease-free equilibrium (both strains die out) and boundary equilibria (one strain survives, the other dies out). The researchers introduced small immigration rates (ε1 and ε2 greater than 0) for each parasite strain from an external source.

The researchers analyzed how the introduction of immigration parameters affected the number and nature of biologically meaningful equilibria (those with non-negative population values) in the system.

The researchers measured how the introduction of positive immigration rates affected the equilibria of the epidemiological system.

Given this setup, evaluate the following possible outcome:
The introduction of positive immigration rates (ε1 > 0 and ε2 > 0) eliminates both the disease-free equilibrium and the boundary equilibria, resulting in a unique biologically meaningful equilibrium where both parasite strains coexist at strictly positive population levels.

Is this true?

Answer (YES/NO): NO